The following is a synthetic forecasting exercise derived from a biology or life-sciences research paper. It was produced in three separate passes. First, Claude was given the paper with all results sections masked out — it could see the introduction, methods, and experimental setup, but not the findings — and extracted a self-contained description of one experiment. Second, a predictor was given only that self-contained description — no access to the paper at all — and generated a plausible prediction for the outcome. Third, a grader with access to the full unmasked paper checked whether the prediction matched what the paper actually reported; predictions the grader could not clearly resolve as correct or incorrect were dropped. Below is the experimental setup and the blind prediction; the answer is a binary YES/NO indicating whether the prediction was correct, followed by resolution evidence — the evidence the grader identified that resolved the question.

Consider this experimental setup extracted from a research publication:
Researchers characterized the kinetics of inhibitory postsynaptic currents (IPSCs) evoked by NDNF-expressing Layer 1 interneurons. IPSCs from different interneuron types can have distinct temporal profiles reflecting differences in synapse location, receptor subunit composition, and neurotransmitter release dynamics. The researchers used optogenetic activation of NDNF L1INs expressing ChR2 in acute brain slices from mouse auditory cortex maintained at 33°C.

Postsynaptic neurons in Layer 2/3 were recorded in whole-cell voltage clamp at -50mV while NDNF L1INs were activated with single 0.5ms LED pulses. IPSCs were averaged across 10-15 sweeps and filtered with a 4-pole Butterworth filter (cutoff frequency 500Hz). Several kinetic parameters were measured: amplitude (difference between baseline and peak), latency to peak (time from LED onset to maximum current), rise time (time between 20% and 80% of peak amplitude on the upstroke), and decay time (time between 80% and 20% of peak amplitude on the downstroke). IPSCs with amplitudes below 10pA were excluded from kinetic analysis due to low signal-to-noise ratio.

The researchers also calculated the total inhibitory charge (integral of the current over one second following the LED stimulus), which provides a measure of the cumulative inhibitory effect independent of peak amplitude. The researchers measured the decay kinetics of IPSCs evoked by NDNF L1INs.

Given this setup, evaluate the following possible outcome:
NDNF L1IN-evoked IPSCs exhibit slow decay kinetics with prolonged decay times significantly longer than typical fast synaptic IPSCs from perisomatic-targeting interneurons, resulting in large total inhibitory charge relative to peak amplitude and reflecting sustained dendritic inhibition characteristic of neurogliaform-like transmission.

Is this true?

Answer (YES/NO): YES